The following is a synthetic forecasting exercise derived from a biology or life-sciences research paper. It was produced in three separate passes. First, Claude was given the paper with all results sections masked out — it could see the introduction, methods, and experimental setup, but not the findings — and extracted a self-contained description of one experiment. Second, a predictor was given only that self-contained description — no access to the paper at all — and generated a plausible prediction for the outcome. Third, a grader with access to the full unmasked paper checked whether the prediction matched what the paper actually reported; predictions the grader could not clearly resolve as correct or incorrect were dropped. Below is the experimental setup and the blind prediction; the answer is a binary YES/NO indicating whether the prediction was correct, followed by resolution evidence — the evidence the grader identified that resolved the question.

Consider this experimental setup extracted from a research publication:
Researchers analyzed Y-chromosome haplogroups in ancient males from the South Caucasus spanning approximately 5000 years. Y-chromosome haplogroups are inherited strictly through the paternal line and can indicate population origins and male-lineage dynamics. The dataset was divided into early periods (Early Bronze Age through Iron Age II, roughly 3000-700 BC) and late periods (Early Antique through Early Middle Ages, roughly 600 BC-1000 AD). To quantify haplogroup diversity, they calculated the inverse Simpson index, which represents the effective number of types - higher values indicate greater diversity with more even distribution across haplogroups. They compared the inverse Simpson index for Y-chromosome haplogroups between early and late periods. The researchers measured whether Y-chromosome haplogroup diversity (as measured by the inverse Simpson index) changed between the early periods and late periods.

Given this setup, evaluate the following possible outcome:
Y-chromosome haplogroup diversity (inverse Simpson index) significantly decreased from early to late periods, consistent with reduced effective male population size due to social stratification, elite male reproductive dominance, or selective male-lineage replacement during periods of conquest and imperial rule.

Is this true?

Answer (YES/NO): NO